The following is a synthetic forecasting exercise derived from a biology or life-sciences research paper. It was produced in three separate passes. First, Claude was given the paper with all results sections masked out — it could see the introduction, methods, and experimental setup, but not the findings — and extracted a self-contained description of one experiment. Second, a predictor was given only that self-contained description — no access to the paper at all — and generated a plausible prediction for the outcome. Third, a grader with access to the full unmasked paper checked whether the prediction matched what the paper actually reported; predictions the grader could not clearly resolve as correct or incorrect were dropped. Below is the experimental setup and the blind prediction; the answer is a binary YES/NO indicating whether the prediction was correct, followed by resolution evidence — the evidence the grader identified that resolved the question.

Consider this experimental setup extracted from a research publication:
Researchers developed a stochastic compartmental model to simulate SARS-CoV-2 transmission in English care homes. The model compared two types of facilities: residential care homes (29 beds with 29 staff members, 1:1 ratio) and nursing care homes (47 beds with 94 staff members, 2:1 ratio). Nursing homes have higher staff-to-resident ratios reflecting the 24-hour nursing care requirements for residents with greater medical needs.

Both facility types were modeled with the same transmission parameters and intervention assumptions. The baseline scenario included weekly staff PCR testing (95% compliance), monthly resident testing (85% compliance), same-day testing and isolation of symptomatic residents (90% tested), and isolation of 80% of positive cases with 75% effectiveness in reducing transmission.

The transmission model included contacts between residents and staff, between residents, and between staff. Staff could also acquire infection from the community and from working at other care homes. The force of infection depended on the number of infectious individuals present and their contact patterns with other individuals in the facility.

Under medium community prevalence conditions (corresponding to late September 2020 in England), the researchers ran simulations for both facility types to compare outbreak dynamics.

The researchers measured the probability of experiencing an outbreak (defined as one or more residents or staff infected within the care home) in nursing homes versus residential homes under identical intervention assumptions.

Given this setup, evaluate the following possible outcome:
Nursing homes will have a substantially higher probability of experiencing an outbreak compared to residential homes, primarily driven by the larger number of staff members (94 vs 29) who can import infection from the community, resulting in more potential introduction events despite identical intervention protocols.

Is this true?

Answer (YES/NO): YES